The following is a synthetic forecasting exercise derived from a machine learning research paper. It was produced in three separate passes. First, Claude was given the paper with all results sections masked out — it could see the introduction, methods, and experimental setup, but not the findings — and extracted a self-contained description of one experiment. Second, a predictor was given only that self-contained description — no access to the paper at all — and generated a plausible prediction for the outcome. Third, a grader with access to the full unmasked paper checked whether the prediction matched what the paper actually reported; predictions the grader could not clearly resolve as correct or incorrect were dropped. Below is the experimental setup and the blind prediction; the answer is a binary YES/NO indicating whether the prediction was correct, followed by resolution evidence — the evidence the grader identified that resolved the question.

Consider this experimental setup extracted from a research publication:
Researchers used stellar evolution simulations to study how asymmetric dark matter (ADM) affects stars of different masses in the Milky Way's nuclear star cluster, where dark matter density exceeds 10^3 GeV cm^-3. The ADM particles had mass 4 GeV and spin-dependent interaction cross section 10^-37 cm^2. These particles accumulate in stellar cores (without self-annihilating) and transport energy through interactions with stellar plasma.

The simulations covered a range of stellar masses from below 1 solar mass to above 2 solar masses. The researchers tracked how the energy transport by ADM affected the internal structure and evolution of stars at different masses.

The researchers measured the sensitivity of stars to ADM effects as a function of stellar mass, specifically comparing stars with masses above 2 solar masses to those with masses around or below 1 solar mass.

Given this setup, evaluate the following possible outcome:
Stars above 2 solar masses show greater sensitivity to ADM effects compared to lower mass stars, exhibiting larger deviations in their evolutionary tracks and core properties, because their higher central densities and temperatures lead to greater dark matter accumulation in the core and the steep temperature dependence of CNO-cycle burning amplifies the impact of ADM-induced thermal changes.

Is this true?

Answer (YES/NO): NO